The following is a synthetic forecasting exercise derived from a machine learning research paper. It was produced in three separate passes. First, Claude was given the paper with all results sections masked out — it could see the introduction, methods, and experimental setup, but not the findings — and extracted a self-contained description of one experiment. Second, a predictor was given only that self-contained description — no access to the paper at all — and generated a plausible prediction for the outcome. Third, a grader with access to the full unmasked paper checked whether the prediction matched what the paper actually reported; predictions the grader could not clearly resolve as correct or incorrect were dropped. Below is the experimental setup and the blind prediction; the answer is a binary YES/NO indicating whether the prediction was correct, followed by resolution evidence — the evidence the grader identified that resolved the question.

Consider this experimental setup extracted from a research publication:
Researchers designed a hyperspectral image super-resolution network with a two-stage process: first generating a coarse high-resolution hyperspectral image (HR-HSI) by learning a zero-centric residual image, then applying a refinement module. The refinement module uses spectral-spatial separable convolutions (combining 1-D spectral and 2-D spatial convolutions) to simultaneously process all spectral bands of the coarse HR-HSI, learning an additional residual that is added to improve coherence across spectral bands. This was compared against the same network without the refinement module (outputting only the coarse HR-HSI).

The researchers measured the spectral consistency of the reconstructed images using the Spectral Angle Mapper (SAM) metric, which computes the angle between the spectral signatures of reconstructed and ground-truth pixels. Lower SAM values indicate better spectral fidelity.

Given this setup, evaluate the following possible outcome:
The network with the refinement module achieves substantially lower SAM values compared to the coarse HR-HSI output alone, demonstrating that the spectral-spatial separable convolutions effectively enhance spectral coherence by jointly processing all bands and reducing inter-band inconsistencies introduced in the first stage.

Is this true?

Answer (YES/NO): YES